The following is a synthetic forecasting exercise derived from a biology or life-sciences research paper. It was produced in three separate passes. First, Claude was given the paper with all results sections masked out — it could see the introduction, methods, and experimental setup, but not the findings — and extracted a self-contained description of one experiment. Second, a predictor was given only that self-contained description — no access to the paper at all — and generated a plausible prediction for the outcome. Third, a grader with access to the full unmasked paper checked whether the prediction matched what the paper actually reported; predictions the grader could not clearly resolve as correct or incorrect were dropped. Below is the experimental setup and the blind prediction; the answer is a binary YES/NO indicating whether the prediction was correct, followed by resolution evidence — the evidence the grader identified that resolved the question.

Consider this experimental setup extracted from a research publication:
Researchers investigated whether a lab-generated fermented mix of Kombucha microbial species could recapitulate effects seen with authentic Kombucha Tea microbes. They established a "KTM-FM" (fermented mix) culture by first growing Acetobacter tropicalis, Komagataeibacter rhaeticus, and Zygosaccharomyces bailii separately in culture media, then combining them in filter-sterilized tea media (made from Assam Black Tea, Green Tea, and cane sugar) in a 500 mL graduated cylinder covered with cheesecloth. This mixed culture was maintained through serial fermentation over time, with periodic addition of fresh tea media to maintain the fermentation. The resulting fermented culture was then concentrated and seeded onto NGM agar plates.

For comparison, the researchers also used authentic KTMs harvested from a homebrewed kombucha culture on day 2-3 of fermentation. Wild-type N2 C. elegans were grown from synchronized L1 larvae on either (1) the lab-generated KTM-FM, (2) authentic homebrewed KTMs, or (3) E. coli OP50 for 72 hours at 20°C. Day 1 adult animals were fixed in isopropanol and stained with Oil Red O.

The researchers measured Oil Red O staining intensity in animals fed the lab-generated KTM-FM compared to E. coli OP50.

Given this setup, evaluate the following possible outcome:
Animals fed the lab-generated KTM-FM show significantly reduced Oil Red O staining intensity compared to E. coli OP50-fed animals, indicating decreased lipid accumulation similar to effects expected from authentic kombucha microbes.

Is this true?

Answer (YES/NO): YES